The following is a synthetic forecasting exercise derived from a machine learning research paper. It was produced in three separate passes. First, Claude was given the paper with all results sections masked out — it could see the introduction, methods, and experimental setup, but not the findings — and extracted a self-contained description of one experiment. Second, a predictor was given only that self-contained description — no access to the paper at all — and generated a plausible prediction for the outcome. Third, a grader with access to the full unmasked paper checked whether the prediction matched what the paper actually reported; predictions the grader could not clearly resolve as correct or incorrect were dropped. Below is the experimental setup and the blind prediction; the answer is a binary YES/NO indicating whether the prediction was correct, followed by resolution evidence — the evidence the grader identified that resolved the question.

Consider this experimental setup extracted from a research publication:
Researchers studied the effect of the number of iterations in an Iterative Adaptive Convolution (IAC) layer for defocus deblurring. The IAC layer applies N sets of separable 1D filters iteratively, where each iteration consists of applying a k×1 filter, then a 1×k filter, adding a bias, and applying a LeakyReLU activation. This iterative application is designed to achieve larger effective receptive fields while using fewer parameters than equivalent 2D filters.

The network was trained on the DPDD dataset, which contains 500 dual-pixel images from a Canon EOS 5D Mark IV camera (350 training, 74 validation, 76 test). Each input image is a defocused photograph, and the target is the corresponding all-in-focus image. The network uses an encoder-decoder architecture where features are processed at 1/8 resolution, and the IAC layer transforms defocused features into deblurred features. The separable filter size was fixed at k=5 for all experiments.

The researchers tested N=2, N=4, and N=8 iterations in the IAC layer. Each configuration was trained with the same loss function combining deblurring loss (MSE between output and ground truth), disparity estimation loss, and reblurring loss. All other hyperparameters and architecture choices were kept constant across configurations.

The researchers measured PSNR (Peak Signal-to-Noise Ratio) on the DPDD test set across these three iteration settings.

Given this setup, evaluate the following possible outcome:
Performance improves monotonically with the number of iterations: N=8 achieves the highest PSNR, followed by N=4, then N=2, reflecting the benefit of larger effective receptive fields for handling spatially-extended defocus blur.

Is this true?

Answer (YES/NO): YES